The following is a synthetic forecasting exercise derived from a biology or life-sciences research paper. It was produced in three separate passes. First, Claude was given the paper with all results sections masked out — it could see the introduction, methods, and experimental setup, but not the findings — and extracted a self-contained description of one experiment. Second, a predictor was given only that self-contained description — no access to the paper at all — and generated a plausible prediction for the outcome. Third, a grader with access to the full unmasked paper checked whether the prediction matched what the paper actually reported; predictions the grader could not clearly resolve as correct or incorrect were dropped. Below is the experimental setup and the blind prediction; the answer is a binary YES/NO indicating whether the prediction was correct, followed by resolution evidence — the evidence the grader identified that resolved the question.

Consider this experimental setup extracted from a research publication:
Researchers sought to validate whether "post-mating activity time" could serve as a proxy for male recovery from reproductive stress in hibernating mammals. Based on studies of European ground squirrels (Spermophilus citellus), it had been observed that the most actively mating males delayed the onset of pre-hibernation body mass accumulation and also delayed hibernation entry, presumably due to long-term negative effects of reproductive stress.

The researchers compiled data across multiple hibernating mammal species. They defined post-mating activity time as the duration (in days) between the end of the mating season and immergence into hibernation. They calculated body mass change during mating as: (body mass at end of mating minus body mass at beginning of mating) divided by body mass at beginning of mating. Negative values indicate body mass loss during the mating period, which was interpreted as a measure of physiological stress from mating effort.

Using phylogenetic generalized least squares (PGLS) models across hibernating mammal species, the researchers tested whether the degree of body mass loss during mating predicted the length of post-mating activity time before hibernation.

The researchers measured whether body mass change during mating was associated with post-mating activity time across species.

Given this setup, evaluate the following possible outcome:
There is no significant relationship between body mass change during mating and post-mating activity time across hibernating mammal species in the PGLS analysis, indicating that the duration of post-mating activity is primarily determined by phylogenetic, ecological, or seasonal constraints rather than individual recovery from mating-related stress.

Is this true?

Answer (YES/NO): NO